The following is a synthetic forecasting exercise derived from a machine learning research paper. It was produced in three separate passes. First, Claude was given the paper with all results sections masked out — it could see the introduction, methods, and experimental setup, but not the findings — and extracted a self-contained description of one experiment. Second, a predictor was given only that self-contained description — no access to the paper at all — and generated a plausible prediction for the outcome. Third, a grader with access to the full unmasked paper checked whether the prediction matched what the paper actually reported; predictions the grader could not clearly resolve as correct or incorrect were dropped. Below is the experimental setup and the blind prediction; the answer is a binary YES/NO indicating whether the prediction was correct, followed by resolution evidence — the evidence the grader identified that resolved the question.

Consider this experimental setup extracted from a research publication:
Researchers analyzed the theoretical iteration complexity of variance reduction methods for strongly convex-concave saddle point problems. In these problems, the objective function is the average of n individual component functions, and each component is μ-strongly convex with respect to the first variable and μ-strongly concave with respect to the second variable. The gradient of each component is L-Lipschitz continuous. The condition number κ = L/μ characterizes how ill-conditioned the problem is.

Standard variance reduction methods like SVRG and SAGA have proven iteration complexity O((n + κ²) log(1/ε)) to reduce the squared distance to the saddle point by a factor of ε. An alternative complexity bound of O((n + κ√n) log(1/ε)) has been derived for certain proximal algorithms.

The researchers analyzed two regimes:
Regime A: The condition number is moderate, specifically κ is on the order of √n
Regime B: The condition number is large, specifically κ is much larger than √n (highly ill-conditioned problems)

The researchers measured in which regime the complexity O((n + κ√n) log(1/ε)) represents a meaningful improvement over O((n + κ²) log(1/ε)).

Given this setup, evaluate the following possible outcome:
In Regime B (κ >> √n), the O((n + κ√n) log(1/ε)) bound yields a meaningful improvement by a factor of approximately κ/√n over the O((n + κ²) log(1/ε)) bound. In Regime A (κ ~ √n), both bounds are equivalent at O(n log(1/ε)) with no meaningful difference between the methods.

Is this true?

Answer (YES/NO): YES